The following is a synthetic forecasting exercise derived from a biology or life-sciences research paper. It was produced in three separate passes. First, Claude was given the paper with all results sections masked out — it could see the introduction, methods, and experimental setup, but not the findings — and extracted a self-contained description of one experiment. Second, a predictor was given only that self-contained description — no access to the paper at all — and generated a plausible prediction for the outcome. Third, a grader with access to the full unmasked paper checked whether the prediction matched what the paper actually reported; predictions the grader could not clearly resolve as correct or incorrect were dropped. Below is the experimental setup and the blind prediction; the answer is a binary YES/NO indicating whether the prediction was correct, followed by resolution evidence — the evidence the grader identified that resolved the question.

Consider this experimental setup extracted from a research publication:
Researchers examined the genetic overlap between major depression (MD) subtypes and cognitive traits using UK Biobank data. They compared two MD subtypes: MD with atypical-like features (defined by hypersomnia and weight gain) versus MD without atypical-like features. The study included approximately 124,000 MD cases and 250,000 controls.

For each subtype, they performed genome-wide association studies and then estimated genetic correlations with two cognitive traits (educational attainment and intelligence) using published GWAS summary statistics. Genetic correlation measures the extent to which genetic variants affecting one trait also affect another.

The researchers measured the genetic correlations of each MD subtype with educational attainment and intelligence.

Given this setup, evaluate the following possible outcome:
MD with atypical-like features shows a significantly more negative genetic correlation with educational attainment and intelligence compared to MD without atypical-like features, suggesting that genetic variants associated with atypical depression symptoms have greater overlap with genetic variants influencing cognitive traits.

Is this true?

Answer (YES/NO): NO